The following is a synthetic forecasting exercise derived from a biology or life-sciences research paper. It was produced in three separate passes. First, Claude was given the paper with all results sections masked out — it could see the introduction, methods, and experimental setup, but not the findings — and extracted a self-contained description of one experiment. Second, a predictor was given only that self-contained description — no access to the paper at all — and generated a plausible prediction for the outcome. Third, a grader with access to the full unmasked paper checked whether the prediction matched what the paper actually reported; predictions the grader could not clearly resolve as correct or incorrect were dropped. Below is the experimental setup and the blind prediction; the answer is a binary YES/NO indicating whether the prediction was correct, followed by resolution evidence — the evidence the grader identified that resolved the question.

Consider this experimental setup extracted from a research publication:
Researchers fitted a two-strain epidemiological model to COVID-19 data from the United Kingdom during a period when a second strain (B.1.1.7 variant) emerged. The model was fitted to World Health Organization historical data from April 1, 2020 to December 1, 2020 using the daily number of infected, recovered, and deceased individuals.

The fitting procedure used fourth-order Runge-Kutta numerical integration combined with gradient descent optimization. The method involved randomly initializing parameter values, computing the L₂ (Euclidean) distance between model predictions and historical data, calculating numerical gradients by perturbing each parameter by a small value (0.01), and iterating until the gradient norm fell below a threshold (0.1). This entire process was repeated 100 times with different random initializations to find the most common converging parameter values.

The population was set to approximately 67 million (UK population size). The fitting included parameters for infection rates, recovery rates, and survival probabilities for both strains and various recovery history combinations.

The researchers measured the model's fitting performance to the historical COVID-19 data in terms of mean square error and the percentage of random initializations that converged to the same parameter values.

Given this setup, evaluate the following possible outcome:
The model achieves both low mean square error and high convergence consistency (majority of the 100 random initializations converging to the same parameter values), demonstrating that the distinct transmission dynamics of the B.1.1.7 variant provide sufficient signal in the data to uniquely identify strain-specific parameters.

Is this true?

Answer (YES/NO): NO